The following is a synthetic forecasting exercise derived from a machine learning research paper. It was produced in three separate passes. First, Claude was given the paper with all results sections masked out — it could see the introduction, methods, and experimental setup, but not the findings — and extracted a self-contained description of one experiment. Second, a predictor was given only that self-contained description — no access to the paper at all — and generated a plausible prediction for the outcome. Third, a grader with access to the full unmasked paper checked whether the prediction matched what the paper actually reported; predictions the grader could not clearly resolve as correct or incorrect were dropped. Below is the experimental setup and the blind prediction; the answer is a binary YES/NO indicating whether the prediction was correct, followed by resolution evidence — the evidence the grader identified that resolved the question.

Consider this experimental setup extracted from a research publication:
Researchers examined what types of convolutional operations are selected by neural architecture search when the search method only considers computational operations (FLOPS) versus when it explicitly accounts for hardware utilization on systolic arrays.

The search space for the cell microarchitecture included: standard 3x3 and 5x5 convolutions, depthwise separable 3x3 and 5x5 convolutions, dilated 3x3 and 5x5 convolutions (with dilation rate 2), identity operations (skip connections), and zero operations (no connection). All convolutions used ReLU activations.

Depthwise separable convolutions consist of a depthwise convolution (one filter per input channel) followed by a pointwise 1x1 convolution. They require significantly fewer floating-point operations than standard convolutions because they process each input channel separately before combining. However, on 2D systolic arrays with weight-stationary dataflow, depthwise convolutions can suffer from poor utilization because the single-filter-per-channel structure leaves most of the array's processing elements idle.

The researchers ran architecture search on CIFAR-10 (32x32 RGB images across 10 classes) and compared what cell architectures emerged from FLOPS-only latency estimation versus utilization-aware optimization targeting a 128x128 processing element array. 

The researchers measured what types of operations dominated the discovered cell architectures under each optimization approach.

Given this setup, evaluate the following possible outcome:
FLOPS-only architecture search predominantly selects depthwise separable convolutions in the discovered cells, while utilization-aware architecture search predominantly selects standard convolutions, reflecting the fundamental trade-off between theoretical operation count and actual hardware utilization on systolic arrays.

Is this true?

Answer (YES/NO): YES